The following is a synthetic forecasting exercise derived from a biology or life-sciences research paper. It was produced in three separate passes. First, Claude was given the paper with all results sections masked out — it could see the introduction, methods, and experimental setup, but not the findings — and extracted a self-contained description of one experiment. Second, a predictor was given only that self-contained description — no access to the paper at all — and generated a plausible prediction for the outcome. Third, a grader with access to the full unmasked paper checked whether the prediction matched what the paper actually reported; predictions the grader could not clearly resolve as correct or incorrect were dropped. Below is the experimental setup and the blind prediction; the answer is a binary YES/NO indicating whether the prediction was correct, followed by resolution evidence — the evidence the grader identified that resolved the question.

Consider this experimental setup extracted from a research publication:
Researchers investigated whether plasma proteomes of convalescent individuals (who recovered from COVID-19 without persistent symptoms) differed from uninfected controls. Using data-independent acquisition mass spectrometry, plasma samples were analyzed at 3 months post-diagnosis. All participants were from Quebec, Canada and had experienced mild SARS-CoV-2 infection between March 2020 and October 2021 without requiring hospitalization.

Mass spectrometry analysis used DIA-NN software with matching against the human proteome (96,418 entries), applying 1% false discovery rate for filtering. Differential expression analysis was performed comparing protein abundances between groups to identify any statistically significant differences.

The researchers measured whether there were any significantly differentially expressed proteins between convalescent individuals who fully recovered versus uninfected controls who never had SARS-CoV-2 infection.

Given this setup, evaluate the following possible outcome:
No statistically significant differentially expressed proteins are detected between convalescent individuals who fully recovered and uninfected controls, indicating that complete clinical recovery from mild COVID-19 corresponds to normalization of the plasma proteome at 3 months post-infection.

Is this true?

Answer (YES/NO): NO